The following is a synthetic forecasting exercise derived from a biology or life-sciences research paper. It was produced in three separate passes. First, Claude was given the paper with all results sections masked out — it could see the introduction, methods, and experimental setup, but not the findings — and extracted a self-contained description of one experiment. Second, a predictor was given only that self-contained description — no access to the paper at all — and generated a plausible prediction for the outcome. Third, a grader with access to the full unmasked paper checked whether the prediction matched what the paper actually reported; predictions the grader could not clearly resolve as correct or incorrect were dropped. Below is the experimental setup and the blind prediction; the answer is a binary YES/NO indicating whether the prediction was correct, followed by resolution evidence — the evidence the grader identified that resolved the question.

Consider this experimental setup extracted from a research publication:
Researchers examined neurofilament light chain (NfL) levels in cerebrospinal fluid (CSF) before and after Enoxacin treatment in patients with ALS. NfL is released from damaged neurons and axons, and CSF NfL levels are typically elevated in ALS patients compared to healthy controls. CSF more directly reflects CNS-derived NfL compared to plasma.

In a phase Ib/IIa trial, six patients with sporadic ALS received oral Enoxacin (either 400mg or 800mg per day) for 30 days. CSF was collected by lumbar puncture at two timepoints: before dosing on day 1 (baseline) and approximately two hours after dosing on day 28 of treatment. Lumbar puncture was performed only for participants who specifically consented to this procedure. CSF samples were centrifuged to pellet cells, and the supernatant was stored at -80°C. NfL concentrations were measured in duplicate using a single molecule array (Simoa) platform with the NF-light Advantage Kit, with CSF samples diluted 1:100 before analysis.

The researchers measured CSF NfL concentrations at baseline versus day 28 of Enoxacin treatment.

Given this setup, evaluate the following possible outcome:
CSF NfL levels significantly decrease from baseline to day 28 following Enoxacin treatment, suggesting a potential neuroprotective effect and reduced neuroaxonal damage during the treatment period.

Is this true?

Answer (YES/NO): NO